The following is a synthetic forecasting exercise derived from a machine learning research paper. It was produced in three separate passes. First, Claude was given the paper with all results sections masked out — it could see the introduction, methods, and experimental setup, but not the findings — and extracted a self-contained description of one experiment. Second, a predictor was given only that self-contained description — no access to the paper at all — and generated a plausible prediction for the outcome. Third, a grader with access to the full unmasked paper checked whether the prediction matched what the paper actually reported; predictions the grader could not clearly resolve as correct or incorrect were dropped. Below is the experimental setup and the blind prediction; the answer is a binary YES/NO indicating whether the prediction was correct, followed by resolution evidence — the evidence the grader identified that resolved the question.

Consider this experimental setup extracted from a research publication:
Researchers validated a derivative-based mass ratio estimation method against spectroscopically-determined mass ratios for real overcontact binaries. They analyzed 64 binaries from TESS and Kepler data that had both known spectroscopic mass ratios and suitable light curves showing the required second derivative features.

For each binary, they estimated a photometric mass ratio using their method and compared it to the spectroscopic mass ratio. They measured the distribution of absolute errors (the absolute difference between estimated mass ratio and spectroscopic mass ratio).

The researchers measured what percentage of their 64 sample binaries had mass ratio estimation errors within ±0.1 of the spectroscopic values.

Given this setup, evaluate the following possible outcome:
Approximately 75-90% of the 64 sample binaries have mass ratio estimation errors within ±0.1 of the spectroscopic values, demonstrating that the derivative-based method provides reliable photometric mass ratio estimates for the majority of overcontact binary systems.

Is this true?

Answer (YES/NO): NO